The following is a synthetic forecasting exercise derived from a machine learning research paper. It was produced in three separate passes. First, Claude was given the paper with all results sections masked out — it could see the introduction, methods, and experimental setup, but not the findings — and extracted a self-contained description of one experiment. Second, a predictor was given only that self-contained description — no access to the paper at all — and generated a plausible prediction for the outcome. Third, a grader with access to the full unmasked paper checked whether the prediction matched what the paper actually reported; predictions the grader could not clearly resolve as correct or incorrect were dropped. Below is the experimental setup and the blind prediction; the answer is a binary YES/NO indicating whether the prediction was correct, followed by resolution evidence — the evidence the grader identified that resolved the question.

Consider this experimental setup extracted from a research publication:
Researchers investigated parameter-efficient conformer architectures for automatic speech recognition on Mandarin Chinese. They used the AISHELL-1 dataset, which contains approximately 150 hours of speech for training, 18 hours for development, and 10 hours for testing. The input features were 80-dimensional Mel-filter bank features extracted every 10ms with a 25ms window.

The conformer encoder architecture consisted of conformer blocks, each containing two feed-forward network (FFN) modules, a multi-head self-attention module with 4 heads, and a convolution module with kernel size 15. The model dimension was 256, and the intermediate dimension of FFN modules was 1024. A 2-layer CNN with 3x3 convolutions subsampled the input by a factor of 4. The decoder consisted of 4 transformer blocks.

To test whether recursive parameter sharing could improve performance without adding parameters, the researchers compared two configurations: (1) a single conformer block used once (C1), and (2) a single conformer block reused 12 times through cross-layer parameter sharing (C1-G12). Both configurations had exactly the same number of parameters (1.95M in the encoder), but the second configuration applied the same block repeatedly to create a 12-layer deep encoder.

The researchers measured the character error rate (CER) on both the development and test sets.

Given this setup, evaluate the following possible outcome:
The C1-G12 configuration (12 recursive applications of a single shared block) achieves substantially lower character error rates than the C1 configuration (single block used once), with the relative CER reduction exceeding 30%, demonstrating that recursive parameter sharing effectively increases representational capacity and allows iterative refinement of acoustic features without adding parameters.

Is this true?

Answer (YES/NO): NO